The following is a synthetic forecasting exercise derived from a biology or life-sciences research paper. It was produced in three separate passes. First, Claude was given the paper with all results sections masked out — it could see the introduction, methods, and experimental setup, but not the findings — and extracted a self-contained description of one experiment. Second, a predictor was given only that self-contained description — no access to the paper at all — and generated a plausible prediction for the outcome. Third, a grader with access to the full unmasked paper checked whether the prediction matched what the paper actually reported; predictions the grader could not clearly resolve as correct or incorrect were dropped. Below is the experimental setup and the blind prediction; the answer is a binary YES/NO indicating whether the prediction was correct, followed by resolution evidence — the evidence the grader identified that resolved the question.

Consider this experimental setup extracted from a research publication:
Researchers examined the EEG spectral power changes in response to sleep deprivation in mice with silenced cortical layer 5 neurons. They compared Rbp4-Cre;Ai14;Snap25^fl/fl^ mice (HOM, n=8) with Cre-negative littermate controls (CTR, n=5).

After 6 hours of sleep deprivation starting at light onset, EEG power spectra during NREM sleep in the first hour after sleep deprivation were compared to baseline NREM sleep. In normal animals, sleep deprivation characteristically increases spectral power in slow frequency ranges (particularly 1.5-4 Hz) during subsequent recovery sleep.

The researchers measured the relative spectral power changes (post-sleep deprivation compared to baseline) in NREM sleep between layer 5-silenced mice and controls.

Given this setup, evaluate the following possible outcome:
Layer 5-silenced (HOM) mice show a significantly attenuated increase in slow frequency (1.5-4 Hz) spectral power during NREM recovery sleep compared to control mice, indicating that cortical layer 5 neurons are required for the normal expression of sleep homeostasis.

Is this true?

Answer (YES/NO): YES